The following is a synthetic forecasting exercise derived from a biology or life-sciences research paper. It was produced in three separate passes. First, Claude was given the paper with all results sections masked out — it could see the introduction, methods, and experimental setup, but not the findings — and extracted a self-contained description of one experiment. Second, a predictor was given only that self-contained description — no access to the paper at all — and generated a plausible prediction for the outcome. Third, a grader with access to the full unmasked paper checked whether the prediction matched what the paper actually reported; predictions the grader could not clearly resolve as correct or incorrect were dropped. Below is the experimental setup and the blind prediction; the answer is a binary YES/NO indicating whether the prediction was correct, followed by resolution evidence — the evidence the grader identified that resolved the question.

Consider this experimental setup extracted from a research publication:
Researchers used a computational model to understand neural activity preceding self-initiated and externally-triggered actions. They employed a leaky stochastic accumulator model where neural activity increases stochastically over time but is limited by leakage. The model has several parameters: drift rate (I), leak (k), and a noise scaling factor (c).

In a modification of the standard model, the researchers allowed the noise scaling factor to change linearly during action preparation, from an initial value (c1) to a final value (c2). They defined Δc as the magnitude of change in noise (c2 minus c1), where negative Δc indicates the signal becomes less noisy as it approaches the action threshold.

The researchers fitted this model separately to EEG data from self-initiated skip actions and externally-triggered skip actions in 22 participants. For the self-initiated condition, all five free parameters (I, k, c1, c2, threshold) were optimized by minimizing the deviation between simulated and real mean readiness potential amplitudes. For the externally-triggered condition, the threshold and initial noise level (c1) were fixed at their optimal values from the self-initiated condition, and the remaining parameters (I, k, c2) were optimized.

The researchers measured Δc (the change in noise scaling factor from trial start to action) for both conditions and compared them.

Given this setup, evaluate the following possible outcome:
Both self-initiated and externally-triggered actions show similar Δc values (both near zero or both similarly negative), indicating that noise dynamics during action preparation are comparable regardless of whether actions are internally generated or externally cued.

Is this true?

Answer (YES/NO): NO